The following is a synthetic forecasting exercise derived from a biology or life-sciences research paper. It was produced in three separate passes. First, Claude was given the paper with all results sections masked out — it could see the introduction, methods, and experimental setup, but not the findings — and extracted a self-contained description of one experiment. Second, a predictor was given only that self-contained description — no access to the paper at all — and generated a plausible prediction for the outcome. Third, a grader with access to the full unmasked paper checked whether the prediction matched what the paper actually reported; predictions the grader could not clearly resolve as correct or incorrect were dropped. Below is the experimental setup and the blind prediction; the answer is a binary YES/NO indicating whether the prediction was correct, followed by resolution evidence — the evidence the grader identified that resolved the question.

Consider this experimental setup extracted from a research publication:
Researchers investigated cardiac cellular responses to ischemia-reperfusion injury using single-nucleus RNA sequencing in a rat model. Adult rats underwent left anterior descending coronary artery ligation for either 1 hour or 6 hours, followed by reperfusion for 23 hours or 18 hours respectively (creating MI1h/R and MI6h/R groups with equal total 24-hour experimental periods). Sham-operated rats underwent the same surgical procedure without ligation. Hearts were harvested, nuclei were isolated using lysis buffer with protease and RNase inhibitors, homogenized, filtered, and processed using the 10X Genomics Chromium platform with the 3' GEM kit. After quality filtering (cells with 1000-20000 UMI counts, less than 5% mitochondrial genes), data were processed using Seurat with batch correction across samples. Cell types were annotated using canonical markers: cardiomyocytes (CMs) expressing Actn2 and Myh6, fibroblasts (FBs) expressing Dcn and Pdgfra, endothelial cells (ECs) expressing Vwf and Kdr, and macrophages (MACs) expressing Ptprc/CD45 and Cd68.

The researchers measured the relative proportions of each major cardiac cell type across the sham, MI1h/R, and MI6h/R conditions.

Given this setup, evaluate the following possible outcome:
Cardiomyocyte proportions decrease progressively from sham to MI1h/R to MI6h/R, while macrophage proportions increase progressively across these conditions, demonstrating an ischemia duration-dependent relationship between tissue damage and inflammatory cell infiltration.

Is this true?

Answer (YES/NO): NO